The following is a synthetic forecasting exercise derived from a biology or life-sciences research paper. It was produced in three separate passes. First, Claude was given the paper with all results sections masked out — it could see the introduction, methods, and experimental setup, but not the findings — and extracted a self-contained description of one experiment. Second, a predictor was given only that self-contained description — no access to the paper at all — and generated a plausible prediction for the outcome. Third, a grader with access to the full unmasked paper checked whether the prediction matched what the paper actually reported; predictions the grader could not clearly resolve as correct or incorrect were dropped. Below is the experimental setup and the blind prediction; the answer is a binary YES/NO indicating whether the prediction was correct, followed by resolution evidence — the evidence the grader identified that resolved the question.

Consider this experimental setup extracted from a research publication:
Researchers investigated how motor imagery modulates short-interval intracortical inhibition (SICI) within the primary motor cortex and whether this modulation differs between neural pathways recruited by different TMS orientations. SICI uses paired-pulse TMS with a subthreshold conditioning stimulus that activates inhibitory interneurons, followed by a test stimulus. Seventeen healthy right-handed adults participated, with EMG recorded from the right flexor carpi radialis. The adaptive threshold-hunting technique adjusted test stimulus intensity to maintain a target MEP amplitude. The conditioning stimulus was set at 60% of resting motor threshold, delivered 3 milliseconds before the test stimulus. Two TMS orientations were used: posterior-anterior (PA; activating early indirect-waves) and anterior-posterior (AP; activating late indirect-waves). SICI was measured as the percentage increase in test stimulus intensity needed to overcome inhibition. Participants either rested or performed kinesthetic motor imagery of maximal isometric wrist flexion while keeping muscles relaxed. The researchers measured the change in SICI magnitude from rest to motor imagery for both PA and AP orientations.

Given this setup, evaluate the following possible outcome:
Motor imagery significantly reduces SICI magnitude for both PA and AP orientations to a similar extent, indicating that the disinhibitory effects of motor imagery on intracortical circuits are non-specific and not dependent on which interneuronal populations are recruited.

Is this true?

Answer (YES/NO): NO